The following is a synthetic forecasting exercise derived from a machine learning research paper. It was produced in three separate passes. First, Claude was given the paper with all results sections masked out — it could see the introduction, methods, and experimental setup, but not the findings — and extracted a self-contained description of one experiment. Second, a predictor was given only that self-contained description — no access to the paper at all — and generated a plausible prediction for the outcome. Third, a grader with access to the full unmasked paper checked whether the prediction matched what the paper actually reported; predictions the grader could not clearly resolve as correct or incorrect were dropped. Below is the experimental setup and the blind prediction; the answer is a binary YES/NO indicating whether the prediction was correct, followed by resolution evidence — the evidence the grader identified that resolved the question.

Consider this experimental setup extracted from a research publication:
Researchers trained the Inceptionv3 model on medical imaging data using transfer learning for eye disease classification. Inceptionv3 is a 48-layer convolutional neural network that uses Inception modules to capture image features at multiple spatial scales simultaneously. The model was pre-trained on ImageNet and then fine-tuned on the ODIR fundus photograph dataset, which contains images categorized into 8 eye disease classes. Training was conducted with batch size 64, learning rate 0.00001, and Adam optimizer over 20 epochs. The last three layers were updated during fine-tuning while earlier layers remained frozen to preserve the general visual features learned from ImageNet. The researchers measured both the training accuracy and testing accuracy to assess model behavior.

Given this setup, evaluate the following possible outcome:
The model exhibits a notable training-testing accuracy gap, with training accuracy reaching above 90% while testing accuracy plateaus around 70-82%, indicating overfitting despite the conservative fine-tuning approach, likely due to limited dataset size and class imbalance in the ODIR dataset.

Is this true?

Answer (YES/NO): NO